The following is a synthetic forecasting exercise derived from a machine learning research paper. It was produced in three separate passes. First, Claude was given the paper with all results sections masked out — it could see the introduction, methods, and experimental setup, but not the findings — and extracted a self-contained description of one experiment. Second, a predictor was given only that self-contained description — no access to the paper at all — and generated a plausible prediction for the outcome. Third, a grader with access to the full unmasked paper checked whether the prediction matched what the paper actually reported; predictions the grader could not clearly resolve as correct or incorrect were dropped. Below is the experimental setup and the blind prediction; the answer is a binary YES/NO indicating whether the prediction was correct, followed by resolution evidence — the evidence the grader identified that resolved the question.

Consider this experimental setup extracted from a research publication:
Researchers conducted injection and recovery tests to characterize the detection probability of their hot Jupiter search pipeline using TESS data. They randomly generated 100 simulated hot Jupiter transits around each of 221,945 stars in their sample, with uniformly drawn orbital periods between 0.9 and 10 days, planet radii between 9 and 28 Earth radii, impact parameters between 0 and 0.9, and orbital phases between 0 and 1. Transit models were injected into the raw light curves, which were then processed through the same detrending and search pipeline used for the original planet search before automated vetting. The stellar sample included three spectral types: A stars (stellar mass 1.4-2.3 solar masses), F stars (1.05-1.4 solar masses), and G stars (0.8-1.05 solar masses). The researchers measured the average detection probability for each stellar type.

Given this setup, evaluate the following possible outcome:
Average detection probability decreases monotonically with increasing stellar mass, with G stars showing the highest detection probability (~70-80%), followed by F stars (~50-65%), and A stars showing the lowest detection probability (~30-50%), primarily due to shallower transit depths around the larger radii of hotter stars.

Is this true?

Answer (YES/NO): NO